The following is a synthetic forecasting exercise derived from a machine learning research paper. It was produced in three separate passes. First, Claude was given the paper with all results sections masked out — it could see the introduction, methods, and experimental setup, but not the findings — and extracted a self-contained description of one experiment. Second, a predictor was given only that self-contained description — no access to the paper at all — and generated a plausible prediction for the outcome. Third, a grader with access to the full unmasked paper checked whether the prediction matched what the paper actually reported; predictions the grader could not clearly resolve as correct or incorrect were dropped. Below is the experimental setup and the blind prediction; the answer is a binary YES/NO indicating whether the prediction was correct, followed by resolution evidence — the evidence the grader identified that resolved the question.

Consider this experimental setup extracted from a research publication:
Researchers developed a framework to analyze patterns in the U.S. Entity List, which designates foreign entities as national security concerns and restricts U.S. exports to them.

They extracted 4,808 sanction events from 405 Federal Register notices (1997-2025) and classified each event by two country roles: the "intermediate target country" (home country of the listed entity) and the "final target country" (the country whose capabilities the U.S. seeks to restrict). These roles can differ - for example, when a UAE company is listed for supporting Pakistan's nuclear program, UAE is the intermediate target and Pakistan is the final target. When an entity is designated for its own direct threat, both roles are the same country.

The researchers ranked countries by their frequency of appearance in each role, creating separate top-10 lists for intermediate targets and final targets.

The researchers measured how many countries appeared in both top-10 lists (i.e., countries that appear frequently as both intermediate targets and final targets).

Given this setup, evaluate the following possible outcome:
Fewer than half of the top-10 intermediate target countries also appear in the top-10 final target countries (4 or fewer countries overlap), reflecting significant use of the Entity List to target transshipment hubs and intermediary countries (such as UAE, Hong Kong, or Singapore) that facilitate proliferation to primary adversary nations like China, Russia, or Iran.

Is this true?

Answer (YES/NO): NO